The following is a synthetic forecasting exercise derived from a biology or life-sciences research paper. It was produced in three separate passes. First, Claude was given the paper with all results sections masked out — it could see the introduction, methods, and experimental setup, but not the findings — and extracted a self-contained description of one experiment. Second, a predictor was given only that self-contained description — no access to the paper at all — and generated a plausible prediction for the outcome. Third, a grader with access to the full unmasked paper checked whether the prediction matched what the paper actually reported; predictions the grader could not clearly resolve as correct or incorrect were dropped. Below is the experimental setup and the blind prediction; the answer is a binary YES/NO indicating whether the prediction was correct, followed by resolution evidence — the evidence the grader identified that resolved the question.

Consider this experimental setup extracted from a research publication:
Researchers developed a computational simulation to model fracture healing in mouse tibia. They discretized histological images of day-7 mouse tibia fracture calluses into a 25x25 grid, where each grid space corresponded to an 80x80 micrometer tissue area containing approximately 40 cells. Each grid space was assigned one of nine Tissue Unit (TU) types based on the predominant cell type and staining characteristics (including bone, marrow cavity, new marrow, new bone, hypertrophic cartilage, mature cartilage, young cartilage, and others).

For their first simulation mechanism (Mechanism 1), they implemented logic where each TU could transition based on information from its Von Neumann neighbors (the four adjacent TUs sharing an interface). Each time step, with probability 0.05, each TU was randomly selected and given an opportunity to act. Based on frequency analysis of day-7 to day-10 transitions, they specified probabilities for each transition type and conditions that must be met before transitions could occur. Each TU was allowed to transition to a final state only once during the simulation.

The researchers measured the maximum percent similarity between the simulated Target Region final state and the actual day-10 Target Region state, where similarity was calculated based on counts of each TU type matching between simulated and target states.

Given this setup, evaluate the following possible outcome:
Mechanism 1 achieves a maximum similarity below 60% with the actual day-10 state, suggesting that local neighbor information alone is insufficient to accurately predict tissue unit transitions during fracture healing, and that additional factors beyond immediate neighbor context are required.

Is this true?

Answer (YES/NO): YES